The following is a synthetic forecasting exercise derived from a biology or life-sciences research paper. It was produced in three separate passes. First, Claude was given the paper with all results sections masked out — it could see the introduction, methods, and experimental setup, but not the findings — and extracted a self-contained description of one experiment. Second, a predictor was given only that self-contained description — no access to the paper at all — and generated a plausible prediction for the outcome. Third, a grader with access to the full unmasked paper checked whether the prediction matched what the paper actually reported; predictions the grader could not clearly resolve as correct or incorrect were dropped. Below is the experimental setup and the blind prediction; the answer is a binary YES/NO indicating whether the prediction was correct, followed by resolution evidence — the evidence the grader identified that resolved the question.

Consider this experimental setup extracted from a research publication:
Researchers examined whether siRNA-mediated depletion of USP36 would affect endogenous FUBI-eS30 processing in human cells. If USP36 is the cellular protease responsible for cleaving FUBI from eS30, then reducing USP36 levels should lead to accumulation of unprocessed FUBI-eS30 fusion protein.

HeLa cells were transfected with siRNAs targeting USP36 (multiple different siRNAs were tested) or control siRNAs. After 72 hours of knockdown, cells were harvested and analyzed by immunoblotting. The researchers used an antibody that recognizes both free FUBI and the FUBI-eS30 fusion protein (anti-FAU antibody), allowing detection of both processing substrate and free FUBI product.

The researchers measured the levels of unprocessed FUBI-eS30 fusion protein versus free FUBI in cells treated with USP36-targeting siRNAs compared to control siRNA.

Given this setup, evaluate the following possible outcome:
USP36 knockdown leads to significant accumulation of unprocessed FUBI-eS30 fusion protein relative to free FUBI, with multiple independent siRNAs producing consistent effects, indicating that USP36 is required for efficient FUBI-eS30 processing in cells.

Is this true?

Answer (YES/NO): YES